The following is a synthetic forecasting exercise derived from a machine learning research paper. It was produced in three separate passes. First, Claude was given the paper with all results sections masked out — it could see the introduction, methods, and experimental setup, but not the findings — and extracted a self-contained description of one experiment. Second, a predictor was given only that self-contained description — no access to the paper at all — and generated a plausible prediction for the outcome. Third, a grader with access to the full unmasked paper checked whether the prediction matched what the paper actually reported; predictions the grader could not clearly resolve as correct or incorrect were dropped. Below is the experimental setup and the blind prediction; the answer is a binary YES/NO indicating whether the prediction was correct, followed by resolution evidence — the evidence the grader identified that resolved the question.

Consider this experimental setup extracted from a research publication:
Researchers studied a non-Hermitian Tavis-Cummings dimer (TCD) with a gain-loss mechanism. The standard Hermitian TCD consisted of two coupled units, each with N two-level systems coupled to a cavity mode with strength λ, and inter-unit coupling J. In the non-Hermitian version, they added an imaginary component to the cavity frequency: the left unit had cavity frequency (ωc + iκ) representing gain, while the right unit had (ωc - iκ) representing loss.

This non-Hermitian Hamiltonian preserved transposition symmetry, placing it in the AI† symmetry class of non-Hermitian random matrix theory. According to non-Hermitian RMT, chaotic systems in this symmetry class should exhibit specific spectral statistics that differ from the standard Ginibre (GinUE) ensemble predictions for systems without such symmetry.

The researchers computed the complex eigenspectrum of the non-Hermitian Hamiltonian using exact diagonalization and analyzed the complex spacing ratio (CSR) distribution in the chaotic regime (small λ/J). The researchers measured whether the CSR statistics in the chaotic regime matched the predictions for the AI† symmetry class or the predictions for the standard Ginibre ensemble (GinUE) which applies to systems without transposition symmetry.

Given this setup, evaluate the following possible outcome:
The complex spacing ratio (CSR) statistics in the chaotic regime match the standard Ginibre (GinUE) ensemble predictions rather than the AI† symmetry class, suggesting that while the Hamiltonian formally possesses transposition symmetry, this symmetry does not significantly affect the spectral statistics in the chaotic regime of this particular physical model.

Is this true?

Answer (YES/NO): NO